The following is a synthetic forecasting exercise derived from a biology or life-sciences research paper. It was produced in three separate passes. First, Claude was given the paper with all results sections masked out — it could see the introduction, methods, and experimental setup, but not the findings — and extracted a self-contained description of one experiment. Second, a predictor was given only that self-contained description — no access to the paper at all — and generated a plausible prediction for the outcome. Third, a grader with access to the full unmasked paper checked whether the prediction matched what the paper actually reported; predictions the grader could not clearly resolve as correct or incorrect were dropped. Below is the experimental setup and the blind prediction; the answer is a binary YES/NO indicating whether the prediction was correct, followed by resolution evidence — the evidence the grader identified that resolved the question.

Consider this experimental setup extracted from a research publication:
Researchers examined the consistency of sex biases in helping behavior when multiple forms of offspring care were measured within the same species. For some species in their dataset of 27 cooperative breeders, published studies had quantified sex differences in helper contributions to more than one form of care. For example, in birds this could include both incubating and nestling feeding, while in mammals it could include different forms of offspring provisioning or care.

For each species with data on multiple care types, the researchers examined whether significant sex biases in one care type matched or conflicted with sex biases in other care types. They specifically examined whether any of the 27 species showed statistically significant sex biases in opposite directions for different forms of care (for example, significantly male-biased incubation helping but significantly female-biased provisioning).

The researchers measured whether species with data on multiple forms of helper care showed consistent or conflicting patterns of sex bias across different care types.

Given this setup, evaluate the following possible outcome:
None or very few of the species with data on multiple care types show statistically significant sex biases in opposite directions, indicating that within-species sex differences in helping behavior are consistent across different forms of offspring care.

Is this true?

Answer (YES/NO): YES